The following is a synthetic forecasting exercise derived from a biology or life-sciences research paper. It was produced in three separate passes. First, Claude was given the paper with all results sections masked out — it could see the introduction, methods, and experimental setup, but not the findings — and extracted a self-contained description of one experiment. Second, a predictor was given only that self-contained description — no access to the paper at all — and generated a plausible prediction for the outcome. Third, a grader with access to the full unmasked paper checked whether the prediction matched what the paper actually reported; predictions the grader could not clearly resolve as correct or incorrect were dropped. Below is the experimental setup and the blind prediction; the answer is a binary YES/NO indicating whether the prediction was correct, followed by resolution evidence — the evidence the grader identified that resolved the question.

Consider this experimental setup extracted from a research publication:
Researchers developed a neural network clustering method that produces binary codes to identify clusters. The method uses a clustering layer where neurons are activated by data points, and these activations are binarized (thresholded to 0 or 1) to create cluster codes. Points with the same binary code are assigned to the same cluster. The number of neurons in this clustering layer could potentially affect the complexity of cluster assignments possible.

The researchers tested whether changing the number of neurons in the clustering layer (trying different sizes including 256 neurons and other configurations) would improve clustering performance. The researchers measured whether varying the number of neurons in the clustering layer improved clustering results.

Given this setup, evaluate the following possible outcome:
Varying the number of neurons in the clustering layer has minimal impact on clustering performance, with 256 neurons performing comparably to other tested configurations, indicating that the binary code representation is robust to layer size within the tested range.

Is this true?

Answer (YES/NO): YES